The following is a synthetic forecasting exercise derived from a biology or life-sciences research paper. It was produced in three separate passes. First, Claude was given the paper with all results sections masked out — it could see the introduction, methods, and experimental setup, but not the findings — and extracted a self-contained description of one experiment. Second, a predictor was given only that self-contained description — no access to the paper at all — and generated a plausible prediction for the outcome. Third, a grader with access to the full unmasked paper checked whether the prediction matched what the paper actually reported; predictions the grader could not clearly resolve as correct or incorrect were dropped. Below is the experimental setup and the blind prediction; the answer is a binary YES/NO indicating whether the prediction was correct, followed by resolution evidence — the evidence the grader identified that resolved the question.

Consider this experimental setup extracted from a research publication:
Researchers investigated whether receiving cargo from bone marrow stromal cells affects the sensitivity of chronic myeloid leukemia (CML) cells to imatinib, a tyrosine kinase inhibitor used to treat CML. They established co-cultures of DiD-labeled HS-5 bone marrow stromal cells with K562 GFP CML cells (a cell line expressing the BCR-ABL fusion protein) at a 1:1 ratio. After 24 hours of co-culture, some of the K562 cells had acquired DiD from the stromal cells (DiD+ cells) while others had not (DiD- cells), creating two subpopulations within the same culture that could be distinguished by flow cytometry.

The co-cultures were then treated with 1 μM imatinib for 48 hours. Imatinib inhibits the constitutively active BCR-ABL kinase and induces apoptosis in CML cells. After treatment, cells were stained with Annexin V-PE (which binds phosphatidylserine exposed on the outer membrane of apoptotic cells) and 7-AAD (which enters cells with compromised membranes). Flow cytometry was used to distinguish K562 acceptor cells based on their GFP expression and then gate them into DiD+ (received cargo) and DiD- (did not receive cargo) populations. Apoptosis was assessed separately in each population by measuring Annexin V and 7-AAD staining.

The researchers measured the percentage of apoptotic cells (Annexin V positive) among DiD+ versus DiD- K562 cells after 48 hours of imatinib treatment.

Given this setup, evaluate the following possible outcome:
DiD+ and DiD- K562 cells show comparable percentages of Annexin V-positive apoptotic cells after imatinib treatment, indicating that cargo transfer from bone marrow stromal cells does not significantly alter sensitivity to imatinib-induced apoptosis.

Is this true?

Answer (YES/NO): NO